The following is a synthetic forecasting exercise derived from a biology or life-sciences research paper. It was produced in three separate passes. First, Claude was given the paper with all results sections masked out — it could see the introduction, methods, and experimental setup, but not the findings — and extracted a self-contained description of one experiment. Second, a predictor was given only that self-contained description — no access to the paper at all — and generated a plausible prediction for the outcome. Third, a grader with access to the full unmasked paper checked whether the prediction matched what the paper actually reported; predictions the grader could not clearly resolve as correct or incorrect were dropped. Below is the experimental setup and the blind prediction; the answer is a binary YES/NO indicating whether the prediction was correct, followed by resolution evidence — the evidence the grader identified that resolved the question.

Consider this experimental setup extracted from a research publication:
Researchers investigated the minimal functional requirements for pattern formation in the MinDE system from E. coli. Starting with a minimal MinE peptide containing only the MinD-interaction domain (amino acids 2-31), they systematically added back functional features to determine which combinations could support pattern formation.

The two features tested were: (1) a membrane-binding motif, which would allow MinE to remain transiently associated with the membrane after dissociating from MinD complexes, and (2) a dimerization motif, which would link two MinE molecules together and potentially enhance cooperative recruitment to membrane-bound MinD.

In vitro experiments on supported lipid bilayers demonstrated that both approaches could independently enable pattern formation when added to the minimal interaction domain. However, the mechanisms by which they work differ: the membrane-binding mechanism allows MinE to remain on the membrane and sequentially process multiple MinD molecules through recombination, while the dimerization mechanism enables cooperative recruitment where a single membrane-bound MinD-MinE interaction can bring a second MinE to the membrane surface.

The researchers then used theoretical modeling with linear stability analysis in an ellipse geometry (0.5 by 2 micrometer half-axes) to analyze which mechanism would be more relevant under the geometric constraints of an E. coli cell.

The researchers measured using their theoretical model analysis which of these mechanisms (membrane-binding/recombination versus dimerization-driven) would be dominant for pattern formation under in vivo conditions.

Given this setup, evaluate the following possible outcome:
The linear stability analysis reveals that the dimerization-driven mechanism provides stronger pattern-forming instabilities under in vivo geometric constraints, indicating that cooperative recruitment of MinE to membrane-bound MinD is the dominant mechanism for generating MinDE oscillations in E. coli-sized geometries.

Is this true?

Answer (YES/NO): YES